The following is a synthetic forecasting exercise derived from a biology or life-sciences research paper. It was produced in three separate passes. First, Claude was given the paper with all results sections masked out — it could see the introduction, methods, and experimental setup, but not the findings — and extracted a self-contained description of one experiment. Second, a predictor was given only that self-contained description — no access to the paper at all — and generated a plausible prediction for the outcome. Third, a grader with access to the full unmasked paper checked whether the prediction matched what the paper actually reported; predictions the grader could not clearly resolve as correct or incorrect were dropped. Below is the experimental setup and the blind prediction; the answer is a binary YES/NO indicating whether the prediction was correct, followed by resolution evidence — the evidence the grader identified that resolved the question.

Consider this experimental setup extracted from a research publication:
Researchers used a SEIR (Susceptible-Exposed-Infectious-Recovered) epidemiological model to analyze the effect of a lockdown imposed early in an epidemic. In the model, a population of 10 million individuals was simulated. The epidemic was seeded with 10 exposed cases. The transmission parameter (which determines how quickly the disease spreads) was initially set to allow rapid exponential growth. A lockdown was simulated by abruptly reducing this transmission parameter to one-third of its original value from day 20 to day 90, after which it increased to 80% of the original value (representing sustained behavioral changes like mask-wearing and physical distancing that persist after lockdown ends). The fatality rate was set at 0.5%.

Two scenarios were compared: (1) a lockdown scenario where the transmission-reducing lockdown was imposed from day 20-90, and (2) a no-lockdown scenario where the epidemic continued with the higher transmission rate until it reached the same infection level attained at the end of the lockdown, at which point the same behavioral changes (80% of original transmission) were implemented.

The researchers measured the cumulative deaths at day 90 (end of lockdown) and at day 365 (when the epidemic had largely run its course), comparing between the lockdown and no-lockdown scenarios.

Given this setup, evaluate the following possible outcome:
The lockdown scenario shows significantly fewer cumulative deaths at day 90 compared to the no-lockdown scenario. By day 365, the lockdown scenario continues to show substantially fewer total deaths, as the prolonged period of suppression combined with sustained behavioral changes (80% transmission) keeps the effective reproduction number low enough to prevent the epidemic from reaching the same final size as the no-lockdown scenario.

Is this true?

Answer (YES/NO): NO